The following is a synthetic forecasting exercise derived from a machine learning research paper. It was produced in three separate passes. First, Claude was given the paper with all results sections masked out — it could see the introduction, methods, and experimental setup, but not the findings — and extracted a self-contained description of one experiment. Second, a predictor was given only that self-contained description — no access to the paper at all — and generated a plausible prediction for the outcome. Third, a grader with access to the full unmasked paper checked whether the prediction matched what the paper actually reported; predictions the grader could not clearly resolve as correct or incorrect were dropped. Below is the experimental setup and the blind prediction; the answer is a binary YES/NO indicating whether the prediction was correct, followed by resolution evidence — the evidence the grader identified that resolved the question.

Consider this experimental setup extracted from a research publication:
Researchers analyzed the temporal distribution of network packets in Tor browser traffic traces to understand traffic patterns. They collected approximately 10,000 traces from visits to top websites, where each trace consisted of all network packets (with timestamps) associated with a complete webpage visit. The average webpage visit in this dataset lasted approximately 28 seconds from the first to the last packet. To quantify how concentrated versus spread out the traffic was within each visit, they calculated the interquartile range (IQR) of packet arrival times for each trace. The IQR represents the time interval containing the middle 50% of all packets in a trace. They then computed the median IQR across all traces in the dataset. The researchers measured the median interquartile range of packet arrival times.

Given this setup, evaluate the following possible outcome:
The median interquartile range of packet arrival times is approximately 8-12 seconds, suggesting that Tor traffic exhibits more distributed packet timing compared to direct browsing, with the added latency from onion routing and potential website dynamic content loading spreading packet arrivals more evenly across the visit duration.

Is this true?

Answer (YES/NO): NO